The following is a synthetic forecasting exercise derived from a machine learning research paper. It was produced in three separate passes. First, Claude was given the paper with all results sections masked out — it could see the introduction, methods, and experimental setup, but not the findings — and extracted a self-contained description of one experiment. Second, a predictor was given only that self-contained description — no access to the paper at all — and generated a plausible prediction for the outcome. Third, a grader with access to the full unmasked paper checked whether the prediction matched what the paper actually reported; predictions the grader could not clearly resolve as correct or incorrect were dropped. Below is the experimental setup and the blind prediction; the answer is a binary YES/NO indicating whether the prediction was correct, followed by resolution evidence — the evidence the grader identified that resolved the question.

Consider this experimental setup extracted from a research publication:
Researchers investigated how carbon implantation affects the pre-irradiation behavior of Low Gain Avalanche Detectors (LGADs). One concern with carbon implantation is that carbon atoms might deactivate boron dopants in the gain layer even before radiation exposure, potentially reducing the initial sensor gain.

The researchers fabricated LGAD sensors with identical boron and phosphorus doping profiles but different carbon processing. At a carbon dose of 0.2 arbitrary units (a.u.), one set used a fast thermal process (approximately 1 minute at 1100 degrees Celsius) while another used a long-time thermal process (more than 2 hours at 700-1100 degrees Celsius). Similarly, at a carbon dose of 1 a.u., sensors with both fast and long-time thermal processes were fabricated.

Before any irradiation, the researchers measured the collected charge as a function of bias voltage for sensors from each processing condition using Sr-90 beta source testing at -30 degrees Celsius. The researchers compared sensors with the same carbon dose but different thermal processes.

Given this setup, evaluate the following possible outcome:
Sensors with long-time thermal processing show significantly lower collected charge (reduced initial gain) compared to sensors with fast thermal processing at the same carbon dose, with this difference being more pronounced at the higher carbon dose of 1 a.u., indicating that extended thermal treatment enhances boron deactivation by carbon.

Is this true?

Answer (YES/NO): NO